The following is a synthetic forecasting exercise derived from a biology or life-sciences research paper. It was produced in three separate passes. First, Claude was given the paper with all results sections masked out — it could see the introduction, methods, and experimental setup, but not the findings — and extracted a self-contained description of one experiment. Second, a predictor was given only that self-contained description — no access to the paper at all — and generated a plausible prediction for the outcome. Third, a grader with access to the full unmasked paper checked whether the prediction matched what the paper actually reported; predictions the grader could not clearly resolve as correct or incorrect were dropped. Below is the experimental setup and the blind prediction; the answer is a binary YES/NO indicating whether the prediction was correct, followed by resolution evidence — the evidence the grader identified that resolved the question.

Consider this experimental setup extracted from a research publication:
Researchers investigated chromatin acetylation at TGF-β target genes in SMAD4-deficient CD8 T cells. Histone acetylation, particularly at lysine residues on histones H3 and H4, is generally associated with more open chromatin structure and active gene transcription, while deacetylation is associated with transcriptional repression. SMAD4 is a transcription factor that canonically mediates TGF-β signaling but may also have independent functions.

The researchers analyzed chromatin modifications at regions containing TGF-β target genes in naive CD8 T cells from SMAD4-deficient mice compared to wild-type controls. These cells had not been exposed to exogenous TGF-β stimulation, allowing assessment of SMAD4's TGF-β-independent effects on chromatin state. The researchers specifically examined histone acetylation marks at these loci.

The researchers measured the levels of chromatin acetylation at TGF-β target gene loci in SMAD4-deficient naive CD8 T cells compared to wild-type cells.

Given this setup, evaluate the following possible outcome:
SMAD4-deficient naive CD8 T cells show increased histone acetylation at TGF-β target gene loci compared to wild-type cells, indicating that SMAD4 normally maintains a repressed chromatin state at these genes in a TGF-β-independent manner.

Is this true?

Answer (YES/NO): YES